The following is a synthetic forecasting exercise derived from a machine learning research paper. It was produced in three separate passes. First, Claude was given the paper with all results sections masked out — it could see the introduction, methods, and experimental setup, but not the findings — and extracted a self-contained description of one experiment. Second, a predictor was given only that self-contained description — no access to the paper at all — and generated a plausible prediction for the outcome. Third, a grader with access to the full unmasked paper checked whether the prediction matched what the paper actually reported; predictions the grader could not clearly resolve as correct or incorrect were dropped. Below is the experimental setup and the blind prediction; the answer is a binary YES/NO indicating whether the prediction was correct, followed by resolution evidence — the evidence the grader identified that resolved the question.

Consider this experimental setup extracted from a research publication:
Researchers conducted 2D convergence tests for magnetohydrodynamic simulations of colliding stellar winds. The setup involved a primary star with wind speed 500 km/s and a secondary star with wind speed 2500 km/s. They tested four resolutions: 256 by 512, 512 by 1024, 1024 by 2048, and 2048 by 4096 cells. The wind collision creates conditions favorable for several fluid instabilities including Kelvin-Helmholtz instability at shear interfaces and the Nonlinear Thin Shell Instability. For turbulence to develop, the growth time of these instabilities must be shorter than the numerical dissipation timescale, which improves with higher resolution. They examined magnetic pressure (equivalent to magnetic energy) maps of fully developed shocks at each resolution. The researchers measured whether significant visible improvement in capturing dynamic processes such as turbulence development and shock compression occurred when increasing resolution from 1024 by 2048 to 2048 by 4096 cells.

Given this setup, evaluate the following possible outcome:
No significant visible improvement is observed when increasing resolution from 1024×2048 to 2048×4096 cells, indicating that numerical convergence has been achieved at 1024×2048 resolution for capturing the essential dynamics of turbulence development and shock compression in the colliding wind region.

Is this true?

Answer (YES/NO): YES